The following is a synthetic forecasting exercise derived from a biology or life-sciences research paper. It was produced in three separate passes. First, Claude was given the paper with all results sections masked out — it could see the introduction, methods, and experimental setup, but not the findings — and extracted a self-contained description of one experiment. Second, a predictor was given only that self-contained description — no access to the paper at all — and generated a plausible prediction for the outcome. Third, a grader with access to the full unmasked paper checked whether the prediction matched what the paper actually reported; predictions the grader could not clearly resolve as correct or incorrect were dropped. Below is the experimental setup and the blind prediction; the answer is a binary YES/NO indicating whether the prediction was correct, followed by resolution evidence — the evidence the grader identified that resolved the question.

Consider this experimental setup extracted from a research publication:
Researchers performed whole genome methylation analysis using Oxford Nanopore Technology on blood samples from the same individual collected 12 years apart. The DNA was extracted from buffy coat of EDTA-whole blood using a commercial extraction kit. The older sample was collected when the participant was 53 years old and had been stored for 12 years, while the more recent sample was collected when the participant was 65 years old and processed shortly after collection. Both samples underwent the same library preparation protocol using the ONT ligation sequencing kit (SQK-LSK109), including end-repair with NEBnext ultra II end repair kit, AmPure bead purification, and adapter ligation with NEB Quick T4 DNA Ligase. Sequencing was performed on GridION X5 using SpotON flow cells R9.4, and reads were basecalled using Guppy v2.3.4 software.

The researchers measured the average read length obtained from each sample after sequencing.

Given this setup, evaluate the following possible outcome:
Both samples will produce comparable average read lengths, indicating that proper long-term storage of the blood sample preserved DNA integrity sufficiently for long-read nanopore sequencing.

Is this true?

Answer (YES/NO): NO